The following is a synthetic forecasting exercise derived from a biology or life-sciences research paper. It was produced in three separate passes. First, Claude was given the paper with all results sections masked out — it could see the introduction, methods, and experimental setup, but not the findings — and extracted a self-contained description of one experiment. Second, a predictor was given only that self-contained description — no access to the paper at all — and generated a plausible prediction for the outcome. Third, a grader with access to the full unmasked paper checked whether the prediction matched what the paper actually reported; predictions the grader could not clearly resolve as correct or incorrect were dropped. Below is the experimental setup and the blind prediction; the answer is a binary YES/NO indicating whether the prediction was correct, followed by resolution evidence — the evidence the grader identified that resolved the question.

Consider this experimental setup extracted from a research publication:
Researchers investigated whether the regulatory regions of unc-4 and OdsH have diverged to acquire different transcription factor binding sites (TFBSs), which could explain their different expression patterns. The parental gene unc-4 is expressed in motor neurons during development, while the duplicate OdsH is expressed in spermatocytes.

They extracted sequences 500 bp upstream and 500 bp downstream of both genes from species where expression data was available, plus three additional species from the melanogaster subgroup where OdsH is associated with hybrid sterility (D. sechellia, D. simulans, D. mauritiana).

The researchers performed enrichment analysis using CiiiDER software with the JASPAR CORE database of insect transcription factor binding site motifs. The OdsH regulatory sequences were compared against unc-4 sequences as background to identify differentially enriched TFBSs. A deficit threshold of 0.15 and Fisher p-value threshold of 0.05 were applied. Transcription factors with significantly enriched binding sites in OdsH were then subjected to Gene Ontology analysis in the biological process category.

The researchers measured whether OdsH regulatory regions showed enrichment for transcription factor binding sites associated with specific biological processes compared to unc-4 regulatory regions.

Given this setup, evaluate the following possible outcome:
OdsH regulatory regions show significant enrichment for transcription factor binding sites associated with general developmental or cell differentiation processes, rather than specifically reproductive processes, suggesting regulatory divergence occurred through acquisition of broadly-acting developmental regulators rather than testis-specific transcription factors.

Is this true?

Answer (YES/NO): NO